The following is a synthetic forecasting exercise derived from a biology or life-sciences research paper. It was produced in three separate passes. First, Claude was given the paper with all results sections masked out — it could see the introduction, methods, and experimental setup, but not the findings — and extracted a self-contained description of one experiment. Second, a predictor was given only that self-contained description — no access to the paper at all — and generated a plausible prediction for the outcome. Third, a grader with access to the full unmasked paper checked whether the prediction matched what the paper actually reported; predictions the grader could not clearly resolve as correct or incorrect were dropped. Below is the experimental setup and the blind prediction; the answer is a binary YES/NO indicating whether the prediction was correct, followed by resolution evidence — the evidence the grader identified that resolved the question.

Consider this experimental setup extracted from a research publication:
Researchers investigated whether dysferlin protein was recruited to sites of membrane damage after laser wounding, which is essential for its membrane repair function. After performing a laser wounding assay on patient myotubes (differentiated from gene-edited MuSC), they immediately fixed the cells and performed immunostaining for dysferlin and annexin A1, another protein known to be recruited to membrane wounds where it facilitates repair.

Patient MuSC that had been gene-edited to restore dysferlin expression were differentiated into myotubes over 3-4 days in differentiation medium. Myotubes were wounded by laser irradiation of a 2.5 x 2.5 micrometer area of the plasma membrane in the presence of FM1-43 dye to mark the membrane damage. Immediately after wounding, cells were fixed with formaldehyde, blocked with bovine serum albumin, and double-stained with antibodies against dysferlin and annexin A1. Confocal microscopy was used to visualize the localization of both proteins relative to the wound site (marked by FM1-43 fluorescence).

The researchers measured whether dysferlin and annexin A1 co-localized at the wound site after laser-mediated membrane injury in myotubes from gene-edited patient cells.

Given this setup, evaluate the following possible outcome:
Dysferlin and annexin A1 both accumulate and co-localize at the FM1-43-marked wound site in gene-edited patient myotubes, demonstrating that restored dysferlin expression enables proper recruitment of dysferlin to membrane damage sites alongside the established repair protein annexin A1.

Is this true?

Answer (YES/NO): YES